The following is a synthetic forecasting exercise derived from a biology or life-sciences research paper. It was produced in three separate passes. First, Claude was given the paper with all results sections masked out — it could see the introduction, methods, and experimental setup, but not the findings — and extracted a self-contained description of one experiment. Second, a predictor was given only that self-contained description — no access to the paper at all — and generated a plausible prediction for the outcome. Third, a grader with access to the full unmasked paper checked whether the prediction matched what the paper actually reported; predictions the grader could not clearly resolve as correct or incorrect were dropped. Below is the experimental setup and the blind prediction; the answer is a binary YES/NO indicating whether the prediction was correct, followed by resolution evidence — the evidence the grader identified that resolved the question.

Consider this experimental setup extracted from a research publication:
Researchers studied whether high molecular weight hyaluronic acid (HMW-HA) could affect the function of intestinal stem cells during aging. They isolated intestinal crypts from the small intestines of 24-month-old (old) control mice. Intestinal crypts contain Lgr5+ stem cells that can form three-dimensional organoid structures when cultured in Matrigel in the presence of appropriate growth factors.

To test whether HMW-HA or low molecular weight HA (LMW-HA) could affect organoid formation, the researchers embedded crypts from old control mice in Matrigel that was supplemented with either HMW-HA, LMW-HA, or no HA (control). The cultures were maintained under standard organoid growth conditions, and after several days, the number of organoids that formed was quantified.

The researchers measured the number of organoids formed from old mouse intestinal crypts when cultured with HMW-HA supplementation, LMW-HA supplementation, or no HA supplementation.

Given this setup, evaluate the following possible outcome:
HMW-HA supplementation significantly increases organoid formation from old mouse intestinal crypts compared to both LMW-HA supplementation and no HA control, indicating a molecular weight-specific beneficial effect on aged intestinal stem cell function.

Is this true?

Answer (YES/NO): YES